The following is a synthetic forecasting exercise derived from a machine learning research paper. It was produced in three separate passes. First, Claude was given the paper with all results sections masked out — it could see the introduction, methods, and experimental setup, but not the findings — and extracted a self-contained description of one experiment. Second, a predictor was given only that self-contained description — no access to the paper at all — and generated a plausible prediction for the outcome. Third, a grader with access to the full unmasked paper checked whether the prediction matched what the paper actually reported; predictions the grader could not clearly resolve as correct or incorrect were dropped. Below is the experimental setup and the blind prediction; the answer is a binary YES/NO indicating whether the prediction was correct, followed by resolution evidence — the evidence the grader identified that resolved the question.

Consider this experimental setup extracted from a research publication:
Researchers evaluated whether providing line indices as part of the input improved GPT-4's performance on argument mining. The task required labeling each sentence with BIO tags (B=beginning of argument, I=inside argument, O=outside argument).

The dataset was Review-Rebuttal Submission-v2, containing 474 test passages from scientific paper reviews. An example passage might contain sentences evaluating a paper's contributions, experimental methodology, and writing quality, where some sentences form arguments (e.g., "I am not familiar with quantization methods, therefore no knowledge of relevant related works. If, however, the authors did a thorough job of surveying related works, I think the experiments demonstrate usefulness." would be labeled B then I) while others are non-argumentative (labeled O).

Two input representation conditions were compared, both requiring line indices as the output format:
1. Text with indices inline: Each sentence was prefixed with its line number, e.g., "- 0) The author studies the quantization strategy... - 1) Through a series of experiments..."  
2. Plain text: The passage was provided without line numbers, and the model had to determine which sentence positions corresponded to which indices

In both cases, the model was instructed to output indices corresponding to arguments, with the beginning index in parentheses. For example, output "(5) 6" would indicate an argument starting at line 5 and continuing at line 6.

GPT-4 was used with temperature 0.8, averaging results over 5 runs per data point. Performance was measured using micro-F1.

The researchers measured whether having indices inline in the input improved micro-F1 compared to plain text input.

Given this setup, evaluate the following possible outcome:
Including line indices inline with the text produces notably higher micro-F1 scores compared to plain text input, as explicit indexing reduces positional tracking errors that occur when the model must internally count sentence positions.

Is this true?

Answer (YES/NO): YES